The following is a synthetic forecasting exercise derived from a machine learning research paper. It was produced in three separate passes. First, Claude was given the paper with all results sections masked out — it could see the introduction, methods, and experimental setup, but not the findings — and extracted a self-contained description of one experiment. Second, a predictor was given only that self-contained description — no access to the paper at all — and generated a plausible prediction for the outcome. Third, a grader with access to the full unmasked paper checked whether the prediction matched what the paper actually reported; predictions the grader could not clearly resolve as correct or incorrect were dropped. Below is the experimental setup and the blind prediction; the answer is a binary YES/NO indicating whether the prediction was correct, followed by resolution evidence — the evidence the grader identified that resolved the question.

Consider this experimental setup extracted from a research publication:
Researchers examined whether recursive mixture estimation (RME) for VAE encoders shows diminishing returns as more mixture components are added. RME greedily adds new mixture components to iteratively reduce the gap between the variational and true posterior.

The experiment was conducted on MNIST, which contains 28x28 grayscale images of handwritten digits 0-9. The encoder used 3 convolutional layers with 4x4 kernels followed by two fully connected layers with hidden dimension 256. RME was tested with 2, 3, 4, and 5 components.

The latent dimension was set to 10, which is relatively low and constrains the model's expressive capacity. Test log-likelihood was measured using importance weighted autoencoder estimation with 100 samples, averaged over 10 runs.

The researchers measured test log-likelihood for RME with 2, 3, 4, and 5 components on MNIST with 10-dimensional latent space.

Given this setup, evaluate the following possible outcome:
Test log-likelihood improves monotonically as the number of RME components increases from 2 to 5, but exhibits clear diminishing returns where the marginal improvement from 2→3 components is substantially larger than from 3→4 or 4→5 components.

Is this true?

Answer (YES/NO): NO